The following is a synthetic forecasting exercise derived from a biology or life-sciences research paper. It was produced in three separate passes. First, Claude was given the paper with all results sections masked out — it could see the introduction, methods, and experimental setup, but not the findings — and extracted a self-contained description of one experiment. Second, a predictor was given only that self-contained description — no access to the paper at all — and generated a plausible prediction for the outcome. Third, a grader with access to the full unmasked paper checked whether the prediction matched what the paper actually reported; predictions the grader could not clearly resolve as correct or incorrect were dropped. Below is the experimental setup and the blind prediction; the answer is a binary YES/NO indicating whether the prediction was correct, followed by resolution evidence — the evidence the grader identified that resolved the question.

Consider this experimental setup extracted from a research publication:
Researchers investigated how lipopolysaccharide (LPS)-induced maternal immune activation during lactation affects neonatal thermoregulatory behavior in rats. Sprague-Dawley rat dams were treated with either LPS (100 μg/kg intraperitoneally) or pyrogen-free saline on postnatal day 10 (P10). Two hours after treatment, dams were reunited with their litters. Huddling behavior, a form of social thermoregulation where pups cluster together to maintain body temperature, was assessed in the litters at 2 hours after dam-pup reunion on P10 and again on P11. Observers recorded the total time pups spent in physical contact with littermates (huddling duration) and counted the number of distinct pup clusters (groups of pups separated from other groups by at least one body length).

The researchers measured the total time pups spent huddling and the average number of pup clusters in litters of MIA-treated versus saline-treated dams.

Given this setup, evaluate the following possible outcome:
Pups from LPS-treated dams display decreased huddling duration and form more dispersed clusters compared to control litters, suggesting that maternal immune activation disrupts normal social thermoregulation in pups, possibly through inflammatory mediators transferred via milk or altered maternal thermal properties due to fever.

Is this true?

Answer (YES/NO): NO